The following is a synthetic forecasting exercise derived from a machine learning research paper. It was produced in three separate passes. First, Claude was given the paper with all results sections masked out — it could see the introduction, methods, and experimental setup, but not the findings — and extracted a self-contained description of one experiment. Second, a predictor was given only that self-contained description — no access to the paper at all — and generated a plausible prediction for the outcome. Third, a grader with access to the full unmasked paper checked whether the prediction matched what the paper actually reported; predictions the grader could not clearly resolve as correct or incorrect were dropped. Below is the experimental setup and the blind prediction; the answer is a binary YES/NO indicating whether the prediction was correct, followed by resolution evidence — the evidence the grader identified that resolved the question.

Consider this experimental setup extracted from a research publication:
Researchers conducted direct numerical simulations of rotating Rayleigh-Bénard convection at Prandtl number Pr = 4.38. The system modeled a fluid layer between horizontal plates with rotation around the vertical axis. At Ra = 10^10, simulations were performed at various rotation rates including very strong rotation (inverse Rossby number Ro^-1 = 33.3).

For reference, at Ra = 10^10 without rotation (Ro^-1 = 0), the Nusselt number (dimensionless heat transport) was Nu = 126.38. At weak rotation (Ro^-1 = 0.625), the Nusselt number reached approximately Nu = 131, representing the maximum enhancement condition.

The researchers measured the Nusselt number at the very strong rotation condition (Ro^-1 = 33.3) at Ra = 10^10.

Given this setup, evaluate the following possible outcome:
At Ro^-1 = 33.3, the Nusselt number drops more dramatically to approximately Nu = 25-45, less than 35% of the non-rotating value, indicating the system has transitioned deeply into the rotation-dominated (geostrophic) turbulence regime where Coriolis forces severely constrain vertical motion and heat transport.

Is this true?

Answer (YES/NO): NO